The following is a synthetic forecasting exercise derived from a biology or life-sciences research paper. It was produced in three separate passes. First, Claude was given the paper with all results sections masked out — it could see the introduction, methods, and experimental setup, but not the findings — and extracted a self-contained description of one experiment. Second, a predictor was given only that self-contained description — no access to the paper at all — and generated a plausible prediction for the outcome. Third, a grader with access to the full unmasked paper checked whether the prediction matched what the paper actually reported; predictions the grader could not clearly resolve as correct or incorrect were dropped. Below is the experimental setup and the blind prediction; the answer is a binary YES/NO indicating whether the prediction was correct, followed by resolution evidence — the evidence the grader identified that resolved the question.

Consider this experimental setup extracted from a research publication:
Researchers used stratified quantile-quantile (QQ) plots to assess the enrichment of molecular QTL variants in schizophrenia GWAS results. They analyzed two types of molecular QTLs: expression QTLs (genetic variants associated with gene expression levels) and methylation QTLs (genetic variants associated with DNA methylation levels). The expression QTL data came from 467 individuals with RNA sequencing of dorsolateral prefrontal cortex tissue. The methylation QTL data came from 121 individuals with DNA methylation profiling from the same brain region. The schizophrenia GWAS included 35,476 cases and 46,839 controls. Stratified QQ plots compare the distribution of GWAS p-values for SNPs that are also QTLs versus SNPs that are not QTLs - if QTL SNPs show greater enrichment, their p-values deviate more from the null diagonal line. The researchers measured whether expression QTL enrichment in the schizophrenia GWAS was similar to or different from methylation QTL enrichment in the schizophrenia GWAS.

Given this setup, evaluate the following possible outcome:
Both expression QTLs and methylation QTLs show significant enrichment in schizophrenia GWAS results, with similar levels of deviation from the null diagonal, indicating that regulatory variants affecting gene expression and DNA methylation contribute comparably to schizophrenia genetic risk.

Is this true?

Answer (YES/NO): YES